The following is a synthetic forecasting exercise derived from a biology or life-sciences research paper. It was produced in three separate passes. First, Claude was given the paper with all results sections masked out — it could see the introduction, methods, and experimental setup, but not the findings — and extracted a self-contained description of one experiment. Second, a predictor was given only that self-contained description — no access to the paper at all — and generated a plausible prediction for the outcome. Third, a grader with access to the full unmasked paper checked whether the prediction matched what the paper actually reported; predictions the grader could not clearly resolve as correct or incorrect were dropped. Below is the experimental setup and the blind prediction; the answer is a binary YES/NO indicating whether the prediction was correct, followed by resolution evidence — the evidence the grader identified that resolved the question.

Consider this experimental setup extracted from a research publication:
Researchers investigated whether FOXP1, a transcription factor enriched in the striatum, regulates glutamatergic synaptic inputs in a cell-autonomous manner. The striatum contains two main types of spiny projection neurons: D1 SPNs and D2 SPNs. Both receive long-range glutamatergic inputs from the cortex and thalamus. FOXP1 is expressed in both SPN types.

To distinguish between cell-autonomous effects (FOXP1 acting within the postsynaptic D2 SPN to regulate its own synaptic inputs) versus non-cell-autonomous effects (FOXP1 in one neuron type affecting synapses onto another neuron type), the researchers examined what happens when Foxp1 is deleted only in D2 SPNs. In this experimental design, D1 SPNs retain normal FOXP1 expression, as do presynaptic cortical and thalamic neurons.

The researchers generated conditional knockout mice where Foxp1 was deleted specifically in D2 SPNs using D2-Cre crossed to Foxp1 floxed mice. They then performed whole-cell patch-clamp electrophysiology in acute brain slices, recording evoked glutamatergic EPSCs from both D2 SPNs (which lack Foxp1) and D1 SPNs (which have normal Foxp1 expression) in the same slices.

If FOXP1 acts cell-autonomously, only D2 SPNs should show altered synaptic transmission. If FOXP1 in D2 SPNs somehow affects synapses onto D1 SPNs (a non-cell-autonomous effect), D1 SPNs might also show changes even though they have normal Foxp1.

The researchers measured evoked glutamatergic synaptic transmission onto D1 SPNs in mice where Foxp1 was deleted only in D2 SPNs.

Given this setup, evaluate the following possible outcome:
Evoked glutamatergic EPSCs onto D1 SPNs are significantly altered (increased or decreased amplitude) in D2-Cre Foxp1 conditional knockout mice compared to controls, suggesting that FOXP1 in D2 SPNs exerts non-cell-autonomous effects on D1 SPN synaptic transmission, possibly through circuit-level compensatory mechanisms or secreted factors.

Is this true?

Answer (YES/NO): NO